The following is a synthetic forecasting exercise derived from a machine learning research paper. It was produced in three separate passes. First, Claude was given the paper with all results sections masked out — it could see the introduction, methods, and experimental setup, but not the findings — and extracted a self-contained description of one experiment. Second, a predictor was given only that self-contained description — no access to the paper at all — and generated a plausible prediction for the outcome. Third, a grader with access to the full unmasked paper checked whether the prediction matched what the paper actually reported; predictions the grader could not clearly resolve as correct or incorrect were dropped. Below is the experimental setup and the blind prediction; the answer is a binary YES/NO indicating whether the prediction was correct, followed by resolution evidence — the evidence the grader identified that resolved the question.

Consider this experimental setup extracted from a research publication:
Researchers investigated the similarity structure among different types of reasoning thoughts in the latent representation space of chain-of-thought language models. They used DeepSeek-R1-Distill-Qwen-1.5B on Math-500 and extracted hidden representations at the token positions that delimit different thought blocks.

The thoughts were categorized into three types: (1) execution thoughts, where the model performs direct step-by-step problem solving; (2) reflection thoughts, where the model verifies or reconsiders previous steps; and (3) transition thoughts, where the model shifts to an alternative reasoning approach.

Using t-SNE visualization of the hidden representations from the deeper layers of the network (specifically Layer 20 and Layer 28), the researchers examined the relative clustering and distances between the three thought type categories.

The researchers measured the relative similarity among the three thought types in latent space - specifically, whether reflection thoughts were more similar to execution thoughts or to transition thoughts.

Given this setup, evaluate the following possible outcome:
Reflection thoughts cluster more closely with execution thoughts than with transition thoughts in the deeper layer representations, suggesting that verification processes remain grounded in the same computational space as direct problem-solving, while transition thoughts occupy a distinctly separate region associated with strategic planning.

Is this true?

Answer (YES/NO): NO